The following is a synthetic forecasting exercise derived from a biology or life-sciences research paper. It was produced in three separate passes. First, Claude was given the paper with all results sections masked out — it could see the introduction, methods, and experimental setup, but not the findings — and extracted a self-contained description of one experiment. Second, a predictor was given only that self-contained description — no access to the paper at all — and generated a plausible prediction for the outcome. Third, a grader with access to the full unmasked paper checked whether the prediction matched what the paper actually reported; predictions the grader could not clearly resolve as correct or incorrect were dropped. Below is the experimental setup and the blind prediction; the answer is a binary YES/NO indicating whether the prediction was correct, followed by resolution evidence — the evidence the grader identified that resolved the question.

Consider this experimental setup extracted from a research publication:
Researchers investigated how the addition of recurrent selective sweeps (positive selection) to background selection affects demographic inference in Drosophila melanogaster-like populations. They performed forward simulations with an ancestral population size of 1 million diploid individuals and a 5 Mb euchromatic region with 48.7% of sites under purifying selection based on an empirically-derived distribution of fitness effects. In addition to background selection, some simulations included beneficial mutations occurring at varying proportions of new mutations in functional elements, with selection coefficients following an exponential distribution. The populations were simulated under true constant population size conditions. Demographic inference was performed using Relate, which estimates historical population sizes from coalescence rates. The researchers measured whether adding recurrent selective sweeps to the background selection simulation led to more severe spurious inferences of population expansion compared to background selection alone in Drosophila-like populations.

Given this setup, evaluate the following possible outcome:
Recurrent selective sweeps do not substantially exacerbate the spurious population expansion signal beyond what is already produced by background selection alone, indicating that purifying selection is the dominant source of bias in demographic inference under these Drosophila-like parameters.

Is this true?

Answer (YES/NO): NO